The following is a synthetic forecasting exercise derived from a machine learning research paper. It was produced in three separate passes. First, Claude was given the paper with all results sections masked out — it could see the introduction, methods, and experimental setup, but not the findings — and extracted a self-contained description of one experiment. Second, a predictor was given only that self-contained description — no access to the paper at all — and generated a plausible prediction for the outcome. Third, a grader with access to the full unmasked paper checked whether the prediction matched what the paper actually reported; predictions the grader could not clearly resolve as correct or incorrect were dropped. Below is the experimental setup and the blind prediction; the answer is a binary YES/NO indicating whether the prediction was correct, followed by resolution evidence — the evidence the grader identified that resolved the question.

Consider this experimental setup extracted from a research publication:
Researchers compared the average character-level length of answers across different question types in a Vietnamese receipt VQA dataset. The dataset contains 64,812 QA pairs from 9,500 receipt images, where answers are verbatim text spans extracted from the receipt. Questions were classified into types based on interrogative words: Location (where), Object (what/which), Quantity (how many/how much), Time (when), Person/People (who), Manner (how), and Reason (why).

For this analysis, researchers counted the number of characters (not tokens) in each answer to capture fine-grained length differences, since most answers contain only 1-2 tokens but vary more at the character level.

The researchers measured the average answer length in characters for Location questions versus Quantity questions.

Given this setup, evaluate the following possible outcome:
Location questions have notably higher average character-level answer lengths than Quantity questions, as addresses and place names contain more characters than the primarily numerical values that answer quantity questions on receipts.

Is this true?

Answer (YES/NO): YES